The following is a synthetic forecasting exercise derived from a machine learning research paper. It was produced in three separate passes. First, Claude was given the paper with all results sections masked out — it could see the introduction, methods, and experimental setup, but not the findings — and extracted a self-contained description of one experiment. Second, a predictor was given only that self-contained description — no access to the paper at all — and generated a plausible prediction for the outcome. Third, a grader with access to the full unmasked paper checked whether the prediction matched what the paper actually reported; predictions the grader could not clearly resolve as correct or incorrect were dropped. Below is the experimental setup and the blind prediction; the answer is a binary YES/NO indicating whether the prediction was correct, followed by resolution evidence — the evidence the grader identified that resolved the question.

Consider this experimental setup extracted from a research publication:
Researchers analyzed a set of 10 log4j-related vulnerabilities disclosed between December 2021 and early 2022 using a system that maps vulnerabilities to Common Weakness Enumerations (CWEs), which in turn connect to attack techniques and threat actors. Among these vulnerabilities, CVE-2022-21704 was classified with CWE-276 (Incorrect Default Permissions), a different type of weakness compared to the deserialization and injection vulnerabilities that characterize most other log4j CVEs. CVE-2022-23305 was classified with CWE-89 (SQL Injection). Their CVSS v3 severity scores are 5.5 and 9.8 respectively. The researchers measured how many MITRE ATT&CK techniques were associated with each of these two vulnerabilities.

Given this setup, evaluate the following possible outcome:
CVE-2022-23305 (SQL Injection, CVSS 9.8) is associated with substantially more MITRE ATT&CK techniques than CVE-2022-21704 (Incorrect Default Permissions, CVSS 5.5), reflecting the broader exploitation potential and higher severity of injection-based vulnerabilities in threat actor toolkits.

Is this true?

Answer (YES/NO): NO